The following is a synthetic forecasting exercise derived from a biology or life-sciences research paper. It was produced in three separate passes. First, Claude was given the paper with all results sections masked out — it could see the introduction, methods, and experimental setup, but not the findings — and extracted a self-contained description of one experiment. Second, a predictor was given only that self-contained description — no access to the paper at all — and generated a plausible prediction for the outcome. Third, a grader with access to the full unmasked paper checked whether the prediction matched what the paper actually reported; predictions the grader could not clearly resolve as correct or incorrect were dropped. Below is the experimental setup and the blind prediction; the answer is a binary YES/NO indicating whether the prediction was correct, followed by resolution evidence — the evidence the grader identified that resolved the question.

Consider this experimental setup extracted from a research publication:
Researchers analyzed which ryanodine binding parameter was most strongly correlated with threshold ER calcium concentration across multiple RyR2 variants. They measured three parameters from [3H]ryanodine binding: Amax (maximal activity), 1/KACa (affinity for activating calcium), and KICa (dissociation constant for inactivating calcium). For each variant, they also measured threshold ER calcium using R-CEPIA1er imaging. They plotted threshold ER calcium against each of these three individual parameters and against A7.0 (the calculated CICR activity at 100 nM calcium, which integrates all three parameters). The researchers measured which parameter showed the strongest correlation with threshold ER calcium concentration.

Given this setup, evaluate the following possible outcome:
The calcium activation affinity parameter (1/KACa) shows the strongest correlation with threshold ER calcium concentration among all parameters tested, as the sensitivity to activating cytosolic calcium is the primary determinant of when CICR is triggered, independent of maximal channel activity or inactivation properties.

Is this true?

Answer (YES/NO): NO